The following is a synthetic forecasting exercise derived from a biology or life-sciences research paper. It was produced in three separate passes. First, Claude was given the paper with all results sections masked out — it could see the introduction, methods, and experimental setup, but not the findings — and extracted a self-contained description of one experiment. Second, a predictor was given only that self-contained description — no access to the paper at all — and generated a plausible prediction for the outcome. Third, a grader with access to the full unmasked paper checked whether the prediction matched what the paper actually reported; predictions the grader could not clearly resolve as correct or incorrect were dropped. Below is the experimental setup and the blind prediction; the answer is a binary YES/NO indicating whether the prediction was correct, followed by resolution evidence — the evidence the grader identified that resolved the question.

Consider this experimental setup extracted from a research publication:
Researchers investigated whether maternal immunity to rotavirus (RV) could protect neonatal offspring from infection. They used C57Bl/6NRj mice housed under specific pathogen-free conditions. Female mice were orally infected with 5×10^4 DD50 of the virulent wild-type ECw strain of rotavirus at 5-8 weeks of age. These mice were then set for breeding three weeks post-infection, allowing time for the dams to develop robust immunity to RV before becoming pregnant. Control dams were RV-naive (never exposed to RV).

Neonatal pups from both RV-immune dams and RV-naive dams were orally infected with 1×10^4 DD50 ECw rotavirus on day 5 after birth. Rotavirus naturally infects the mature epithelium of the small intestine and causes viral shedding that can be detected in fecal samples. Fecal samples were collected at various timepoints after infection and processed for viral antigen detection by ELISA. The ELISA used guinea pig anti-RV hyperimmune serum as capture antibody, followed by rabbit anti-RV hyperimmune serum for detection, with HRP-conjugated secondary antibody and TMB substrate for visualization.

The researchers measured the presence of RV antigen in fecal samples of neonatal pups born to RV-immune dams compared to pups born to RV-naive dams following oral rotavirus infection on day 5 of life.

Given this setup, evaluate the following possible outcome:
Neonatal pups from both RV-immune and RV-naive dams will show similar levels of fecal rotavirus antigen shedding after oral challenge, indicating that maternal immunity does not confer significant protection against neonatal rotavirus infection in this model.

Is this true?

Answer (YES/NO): NO